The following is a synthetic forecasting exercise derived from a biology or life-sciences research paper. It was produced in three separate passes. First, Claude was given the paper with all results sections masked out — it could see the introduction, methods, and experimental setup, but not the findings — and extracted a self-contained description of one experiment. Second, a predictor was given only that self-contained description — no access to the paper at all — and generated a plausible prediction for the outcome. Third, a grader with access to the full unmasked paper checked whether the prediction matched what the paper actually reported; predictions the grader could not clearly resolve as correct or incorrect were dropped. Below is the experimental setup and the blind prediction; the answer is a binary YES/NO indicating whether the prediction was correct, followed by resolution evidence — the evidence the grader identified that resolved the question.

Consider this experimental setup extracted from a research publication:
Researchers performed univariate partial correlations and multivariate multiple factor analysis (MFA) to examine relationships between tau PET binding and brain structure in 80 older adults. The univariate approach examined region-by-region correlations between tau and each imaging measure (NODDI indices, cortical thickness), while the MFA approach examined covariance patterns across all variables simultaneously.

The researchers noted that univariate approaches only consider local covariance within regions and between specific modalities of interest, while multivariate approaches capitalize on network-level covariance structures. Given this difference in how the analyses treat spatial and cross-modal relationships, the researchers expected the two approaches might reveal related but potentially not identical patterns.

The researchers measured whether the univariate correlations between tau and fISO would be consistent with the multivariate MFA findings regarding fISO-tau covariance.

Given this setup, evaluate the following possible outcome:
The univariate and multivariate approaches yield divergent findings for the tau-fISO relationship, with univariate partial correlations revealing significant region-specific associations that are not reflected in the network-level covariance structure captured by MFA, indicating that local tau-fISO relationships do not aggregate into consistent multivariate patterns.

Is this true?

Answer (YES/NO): NO